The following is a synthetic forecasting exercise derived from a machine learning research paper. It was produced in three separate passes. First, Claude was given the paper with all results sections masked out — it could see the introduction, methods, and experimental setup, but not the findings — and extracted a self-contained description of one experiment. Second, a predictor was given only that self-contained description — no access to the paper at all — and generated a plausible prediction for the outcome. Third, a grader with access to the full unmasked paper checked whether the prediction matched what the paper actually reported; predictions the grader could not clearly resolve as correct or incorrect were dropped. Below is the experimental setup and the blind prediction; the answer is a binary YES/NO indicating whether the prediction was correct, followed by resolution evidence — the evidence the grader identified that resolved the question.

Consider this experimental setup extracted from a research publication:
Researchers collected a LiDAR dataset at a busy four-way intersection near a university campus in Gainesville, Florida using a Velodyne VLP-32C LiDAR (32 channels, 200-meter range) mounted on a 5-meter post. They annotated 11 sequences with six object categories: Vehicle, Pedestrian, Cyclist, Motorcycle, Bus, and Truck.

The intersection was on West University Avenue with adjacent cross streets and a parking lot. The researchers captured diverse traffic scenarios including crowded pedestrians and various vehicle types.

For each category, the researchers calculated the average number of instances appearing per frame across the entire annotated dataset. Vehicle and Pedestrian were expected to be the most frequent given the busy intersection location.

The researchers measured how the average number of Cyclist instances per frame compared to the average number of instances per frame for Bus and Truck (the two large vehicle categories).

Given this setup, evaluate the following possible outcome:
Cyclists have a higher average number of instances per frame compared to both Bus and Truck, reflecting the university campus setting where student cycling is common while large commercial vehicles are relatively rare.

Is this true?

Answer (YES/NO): NO